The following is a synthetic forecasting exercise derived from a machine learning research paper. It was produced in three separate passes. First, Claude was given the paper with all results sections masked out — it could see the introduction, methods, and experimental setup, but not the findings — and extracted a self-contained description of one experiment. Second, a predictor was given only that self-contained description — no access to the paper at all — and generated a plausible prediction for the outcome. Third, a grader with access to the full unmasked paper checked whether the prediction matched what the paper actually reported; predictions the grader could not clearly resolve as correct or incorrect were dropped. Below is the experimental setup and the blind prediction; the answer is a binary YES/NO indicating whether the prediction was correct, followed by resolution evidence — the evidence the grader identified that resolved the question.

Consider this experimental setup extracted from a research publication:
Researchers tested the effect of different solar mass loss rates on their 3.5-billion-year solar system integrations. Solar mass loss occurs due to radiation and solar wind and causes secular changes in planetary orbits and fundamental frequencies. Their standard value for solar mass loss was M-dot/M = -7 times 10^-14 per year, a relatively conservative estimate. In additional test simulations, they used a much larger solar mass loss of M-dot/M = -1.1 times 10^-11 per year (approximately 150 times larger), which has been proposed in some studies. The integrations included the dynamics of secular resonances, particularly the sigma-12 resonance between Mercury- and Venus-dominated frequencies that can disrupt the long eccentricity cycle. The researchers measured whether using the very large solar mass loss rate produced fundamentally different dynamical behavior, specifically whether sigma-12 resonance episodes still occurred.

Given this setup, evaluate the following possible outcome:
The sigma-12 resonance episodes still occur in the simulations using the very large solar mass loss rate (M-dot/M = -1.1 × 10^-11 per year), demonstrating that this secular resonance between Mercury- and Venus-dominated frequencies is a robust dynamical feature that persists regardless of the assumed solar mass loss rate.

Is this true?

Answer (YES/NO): YES